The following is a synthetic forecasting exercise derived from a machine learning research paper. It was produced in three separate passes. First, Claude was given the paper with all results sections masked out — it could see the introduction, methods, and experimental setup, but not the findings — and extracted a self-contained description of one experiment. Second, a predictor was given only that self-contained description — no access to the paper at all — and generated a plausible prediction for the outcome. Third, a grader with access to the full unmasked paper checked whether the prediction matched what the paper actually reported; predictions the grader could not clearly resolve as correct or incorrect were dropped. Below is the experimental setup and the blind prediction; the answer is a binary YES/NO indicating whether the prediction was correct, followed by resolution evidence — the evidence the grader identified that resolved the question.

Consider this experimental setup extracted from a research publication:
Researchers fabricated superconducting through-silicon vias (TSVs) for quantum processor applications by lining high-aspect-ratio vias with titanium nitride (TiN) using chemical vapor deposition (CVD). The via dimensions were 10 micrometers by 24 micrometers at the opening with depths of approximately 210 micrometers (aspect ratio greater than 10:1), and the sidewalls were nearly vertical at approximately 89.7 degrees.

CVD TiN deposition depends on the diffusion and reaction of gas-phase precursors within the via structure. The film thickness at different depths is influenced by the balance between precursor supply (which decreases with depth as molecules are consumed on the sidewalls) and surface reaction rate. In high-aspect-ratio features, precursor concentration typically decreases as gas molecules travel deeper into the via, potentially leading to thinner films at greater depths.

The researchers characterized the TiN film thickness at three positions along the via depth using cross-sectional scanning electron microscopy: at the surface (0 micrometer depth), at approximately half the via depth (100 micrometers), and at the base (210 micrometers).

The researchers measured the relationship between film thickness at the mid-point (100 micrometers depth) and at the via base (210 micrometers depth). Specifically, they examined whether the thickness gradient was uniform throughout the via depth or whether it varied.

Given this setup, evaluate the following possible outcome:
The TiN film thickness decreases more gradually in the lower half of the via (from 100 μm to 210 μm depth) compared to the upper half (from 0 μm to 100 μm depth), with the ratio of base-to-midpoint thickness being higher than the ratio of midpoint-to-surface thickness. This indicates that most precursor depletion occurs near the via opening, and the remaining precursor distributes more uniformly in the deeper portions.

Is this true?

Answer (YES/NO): YES